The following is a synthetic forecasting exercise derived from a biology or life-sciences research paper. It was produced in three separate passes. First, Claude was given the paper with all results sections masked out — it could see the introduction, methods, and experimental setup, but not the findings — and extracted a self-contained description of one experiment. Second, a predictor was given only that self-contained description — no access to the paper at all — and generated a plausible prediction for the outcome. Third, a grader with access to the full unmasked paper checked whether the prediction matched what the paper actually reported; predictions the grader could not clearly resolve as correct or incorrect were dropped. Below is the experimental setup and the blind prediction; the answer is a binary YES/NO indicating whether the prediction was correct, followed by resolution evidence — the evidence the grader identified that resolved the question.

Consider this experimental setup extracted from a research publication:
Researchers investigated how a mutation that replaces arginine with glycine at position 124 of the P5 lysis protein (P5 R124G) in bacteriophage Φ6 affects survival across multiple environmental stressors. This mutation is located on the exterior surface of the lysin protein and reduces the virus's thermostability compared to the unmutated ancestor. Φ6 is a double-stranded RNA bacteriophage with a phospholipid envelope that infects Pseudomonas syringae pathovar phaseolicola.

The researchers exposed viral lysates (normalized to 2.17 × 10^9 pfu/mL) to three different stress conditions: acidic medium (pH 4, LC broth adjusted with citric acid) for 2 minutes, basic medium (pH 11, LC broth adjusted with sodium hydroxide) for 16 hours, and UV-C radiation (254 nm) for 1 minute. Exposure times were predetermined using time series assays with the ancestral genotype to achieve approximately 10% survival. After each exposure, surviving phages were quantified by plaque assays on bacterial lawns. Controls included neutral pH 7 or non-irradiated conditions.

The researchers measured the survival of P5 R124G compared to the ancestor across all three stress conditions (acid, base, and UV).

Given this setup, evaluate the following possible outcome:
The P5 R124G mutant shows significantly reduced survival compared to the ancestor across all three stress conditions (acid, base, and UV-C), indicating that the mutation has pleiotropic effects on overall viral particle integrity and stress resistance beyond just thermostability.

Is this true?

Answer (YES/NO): NO